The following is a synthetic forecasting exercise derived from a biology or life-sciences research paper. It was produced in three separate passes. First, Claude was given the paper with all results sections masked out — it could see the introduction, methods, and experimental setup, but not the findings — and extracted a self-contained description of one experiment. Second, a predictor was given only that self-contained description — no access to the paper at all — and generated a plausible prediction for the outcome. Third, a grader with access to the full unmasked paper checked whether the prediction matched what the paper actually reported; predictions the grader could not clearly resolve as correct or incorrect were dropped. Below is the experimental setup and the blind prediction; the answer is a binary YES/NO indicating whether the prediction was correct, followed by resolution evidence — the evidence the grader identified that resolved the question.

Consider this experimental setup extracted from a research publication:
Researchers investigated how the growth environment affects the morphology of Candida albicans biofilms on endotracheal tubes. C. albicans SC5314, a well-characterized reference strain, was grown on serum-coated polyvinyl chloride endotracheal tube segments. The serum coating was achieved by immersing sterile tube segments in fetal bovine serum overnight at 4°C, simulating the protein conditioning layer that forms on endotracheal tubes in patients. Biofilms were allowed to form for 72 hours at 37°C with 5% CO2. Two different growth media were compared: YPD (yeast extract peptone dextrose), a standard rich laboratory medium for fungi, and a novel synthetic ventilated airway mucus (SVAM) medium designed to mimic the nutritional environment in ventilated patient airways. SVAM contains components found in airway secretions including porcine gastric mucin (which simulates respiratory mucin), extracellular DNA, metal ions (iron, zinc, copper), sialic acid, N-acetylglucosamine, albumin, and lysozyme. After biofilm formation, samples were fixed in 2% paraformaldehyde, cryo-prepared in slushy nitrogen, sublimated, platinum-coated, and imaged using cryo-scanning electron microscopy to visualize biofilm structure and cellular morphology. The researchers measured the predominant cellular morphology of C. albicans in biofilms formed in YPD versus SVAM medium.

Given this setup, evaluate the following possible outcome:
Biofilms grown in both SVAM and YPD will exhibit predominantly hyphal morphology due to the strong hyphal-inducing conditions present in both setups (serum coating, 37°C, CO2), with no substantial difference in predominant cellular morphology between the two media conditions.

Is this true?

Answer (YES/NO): NO